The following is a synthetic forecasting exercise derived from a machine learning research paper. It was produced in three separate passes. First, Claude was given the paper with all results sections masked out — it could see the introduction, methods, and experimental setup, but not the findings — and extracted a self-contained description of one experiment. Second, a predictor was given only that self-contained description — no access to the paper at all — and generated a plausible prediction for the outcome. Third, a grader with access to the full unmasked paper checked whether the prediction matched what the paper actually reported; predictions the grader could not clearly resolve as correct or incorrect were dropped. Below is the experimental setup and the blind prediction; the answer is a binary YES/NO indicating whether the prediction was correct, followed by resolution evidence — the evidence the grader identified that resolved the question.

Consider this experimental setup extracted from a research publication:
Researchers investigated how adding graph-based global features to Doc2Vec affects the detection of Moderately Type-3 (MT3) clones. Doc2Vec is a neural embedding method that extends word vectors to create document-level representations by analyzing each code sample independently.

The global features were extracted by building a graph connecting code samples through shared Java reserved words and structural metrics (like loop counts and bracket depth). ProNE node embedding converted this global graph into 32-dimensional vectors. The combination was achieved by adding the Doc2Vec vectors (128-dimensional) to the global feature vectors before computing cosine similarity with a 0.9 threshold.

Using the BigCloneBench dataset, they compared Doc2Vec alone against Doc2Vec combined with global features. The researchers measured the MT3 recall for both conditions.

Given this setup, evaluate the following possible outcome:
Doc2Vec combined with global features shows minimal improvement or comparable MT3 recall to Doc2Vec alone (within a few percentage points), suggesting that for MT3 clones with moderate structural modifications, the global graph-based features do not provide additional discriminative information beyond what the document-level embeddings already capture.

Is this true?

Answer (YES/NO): NO